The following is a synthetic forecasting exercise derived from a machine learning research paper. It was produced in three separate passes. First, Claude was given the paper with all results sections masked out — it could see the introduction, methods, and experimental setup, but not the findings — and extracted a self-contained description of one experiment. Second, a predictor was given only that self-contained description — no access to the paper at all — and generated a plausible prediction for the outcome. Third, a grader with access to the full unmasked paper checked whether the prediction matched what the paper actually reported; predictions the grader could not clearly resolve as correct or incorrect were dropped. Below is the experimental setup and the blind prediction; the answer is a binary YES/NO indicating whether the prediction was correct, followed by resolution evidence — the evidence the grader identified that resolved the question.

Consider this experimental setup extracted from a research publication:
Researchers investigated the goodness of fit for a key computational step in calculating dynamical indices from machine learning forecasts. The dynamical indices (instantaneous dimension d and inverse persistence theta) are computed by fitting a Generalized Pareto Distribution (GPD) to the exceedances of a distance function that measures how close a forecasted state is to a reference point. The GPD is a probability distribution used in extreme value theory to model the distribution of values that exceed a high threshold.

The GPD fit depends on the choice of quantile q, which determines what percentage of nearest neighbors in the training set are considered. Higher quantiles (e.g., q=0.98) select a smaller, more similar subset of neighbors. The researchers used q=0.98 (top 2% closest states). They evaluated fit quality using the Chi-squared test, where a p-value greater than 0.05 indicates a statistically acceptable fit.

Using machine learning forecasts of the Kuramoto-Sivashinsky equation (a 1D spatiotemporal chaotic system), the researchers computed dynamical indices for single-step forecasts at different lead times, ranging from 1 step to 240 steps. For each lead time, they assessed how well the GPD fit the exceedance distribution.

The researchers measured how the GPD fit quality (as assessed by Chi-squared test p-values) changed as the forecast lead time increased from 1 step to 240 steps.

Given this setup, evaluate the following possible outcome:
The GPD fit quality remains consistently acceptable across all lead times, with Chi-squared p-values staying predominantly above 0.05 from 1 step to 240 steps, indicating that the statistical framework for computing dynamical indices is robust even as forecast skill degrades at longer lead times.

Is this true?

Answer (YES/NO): NO